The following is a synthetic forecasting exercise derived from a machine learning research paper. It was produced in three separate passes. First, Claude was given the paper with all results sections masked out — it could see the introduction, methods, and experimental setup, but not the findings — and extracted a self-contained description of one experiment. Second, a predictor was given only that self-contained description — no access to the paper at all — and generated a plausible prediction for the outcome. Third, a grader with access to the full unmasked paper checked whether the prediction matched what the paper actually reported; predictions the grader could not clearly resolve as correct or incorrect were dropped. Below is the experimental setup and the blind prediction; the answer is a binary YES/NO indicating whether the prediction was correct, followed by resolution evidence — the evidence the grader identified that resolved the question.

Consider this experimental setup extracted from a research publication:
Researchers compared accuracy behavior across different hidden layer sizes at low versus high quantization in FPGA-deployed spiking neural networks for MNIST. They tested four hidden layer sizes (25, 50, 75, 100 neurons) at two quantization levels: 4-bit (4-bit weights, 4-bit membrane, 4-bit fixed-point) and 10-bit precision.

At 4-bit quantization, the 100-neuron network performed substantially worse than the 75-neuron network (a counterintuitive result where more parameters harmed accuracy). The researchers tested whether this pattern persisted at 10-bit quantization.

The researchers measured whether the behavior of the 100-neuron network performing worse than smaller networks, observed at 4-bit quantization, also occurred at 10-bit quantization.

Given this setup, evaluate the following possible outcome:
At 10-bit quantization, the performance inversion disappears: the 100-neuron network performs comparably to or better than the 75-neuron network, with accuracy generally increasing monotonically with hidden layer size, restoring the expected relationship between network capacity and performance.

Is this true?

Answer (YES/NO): NO